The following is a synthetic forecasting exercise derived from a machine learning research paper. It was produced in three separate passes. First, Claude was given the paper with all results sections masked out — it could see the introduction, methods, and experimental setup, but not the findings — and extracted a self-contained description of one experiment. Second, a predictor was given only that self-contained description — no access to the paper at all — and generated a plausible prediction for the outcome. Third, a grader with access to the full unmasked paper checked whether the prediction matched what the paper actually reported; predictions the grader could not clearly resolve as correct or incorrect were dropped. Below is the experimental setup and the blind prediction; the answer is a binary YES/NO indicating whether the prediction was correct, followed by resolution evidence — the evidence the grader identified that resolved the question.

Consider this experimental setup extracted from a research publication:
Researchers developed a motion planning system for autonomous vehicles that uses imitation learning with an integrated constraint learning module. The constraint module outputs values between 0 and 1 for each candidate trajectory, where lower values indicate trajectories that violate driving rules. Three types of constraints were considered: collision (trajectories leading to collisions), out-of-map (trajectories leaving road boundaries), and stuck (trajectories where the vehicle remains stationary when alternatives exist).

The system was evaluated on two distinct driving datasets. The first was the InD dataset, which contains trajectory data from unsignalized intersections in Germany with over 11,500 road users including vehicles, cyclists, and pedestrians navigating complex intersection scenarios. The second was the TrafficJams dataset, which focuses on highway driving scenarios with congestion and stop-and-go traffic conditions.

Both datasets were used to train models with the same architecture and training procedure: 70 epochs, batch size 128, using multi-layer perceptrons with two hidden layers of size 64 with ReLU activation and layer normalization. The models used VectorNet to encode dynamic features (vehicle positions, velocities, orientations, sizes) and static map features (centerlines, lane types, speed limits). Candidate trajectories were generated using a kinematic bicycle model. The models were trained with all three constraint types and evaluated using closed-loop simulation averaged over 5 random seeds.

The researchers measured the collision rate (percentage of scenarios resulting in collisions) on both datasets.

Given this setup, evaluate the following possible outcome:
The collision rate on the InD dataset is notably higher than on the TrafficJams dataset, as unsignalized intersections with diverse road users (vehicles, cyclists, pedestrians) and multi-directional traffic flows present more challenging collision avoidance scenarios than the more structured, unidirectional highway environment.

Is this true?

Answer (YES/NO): NO